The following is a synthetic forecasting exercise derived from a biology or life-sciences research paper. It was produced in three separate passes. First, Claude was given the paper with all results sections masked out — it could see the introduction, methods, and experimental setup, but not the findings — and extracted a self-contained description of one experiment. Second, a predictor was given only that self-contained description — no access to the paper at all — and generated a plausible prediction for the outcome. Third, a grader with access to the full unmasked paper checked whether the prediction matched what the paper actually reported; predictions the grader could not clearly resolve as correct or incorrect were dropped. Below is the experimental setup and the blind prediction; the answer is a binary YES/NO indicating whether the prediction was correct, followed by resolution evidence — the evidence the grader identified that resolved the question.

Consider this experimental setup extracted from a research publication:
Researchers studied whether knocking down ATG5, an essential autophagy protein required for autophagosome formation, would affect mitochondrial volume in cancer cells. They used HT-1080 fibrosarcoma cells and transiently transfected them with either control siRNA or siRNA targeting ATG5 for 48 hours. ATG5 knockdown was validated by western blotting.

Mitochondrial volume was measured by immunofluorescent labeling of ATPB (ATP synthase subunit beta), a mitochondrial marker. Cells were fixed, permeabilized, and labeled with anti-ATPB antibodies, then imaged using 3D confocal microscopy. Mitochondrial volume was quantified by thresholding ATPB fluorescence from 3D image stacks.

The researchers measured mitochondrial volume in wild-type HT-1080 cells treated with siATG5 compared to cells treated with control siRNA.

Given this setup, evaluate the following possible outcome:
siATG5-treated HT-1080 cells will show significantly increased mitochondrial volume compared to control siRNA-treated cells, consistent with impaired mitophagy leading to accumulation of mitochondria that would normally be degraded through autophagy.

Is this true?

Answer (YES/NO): YES